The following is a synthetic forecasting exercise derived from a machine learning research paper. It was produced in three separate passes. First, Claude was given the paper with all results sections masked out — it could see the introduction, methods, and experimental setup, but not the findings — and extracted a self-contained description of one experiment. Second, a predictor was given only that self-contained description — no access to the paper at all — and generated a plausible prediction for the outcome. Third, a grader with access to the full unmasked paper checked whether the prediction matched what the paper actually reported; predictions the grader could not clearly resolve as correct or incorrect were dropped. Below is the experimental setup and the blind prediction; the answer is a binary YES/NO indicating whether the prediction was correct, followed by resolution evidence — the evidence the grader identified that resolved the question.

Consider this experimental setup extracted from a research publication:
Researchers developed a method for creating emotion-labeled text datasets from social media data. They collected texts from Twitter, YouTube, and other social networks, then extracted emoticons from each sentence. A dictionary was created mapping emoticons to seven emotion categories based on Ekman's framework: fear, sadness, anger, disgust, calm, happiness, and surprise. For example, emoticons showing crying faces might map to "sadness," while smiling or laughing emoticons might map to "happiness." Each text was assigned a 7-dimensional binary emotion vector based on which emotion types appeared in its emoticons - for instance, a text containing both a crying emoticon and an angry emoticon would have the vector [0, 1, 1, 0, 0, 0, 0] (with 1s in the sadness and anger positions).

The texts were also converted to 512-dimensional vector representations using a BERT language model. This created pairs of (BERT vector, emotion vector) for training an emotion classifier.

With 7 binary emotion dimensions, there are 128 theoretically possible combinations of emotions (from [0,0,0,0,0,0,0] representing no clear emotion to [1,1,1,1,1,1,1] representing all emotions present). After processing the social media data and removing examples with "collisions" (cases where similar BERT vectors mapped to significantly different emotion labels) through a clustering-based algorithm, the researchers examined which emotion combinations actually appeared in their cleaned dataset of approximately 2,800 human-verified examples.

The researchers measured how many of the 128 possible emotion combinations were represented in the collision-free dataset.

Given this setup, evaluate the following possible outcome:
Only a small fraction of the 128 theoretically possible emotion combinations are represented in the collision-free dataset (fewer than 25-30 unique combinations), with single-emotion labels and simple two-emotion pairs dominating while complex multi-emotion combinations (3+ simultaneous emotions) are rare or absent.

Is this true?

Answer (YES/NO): NO